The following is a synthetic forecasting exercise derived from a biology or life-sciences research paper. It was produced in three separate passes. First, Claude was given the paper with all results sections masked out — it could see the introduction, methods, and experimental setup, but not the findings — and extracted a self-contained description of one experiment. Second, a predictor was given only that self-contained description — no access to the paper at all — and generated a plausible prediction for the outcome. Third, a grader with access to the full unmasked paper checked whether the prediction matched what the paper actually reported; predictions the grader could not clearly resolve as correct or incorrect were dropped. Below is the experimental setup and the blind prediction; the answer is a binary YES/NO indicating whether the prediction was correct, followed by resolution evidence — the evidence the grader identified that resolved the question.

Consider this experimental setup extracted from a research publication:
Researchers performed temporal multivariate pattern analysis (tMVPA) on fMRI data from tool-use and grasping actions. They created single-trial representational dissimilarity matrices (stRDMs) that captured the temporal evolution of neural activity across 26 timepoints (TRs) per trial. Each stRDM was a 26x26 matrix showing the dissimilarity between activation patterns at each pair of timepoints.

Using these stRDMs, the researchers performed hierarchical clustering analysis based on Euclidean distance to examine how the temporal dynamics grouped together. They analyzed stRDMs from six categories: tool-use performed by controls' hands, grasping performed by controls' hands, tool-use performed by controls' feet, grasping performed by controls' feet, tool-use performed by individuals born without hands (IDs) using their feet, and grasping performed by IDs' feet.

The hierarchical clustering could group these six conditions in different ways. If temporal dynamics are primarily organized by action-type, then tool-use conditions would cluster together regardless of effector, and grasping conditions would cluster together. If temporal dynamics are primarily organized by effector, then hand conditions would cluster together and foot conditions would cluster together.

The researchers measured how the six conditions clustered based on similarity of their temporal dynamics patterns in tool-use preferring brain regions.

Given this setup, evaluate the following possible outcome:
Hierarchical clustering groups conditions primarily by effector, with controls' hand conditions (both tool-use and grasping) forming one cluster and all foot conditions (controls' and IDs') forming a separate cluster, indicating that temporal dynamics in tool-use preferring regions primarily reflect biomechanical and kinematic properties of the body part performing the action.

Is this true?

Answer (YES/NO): NO